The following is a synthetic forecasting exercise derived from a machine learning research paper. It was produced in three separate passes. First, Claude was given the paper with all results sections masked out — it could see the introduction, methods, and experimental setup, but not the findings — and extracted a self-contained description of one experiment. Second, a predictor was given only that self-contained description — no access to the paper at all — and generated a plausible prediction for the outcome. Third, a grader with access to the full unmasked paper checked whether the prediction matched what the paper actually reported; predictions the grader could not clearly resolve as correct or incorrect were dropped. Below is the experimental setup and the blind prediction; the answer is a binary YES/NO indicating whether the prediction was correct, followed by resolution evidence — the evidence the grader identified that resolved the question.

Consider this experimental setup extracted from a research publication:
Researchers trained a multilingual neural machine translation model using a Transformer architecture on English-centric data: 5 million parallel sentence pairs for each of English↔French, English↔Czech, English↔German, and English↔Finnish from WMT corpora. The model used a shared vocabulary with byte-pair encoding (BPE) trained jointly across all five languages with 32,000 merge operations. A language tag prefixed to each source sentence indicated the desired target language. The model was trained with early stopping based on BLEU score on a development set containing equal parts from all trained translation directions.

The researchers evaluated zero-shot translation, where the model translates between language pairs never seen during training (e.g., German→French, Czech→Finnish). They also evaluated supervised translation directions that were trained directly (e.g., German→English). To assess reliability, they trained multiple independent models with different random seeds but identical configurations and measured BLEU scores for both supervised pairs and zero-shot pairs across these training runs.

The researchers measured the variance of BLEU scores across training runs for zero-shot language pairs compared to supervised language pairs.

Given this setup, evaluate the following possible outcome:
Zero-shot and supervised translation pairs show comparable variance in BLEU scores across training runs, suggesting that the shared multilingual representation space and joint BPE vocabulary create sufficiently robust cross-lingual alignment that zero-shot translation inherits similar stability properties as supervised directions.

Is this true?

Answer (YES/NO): NO